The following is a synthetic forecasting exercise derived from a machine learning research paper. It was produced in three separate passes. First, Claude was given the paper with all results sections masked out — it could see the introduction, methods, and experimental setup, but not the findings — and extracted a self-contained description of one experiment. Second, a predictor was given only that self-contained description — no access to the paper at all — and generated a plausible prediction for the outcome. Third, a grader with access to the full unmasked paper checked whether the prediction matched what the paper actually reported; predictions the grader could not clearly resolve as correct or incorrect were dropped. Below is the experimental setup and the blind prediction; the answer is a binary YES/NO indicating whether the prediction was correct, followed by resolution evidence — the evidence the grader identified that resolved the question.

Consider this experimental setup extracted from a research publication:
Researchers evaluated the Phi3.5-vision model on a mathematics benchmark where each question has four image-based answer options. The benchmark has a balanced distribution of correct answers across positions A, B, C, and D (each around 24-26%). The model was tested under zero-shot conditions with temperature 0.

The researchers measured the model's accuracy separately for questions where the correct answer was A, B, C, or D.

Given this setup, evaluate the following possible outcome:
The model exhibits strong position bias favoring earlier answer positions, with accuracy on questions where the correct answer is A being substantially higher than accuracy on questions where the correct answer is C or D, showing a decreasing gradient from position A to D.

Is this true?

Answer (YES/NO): YES